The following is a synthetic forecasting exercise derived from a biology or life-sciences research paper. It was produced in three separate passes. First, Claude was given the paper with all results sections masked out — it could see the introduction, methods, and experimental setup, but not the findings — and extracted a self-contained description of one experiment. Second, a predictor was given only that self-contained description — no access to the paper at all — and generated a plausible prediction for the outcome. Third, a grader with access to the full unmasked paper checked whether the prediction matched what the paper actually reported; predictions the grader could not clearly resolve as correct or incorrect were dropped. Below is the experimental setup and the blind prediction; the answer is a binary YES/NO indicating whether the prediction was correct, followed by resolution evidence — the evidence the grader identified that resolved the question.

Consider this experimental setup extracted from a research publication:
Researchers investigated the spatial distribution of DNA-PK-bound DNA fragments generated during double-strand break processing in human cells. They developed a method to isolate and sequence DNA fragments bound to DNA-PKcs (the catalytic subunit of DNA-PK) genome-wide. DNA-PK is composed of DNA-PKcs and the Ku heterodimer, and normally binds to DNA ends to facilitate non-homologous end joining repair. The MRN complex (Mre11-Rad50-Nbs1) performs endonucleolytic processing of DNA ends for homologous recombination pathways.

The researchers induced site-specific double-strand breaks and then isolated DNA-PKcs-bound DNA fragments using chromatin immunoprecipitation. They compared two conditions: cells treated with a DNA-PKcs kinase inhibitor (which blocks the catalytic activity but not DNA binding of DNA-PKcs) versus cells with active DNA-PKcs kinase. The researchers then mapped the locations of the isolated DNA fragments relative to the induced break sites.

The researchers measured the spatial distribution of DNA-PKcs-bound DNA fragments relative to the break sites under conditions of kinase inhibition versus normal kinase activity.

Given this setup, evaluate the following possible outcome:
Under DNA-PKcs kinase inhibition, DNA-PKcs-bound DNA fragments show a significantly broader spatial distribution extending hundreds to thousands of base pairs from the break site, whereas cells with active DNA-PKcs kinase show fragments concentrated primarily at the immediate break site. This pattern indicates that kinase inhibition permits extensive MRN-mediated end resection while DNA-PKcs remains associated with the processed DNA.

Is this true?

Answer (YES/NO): NO